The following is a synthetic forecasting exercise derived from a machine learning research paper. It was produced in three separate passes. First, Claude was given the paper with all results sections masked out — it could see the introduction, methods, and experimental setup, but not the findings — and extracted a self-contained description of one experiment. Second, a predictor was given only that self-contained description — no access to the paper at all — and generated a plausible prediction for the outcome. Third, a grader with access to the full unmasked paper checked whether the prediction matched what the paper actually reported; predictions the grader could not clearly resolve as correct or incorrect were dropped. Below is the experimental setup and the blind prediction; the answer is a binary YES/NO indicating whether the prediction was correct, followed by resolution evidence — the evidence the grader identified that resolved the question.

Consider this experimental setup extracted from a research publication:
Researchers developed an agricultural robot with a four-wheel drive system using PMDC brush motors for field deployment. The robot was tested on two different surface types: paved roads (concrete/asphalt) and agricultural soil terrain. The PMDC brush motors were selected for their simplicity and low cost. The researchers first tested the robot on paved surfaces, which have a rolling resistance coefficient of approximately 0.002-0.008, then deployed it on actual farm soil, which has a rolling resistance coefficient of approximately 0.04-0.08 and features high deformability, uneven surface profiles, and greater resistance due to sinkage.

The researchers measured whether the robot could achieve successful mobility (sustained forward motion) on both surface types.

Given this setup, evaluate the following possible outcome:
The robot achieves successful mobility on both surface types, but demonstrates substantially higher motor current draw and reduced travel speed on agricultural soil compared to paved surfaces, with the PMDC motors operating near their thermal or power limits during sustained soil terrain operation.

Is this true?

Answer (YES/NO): NO